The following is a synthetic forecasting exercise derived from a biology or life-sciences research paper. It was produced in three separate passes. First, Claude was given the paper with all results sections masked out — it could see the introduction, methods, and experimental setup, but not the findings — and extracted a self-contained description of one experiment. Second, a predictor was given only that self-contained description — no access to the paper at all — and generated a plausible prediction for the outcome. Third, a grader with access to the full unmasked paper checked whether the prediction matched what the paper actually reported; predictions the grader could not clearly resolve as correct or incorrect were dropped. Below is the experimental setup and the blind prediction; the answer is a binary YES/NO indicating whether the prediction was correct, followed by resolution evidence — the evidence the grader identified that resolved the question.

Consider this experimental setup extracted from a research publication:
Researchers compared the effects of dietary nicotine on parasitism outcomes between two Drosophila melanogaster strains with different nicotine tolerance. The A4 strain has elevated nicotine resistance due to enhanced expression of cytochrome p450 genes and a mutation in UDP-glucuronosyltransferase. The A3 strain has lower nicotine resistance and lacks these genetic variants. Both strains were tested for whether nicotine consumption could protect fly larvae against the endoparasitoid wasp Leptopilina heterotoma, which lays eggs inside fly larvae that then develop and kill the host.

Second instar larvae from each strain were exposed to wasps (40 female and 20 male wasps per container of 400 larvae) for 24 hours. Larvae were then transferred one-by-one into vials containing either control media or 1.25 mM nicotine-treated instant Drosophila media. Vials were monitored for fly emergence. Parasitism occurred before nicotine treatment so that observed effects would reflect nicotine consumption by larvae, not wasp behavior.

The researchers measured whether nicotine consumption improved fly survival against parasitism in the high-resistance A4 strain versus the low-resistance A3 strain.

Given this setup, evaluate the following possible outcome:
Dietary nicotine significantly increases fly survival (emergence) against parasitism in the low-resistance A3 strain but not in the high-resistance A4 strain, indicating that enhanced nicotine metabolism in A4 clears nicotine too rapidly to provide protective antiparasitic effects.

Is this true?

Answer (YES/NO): NO